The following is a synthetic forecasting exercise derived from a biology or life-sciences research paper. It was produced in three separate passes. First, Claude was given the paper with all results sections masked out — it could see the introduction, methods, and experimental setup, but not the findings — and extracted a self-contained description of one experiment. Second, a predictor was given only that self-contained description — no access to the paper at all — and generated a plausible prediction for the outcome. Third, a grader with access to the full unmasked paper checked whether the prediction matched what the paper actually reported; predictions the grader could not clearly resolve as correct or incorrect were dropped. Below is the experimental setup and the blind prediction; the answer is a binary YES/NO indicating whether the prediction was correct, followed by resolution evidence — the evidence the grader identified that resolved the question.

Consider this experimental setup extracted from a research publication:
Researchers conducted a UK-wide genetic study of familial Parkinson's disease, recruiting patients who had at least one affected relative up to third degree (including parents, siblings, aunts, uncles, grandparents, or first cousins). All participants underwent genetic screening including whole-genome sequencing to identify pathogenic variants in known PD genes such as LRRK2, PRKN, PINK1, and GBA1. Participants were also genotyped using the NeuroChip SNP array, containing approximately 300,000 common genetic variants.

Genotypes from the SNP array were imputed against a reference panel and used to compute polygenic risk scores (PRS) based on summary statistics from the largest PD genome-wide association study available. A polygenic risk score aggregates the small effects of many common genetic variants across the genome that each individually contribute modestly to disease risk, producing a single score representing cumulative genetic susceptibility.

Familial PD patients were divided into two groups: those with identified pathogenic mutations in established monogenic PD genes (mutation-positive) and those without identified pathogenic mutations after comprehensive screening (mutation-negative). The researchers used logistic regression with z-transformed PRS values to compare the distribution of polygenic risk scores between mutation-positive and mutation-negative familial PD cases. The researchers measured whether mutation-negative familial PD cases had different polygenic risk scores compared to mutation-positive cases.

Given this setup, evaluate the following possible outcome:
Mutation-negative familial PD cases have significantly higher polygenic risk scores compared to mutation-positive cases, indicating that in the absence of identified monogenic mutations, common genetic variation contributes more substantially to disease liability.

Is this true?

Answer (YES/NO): NO